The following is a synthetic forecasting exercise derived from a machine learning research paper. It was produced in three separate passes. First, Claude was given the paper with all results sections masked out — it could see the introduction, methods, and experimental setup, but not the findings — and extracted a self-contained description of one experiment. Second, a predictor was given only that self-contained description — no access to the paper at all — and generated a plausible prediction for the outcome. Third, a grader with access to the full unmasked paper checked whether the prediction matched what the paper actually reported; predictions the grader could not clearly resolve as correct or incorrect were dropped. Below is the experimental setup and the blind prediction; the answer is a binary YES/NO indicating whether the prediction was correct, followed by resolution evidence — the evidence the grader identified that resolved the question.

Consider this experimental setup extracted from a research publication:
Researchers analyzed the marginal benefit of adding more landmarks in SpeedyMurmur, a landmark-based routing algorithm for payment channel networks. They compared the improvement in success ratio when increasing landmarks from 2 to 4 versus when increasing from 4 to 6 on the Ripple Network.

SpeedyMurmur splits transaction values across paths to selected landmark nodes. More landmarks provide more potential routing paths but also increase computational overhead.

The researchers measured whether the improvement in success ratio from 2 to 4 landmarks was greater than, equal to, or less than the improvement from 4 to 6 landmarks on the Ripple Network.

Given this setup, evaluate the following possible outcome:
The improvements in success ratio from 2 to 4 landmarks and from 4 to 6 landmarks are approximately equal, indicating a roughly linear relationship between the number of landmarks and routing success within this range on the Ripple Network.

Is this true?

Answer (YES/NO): NO